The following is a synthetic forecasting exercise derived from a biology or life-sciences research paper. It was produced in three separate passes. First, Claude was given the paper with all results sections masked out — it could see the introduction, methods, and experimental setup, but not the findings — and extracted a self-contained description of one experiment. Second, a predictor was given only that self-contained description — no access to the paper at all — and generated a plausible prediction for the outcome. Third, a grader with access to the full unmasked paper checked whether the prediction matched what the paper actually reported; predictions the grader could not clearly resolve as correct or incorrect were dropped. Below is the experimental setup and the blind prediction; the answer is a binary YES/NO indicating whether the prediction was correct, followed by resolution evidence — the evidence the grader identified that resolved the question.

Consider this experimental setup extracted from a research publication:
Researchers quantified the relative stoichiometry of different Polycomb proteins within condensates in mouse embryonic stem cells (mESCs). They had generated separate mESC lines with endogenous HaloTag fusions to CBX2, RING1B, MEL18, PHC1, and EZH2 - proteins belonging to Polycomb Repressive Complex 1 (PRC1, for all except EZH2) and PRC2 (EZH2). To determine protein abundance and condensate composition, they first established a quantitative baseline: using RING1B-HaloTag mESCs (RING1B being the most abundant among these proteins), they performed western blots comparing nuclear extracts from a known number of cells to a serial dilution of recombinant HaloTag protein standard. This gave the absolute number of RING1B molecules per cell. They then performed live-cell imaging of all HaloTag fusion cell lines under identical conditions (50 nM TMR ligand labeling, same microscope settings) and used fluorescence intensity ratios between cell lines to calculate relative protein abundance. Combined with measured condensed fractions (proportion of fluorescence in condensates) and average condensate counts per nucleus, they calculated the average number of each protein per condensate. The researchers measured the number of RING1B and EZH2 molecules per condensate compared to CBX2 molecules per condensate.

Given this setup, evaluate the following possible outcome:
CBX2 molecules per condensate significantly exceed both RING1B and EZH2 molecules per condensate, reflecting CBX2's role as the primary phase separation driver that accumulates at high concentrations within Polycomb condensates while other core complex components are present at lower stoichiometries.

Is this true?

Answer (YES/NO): NO